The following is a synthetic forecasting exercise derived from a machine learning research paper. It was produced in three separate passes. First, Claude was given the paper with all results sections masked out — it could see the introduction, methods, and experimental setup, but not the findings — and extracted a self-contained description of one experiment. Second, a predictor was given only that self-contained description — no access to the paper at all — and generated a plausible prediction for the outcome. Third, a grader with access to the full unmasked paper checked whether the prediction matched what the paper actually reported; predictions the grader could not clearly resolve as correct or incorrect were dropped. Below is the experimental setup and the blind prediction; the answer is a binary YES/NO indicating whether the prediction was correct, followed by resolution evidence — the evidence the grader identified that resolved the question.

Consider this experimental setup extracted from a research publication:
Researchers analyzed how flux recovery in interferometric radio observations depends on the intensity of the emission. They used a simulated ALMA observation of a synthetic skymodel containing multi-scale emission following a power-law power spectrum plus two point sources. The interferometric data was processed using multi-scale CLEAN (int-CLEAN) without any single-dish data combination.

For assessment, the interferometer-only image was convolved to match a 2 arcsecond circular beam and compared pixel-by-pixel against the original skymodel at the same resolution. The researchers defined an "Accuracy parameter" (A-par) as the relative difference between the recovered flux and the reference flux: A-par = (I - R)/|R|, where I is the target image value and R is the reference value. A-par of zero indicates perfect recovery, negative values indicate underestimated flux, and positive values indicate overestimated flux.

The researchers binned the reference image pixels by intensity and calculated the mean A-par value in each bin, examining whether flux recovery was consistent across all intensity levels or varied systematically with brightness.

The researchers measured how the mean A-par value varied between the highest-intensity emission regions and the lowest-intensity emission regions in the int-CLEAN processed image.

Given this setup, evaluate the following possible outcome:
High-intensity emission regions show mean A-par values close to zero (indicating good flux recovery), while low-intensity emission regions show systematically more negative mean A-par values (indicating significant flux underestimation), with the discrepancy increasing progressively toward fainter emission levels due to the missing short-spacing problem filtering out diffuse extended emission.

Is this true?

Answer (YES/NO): NO